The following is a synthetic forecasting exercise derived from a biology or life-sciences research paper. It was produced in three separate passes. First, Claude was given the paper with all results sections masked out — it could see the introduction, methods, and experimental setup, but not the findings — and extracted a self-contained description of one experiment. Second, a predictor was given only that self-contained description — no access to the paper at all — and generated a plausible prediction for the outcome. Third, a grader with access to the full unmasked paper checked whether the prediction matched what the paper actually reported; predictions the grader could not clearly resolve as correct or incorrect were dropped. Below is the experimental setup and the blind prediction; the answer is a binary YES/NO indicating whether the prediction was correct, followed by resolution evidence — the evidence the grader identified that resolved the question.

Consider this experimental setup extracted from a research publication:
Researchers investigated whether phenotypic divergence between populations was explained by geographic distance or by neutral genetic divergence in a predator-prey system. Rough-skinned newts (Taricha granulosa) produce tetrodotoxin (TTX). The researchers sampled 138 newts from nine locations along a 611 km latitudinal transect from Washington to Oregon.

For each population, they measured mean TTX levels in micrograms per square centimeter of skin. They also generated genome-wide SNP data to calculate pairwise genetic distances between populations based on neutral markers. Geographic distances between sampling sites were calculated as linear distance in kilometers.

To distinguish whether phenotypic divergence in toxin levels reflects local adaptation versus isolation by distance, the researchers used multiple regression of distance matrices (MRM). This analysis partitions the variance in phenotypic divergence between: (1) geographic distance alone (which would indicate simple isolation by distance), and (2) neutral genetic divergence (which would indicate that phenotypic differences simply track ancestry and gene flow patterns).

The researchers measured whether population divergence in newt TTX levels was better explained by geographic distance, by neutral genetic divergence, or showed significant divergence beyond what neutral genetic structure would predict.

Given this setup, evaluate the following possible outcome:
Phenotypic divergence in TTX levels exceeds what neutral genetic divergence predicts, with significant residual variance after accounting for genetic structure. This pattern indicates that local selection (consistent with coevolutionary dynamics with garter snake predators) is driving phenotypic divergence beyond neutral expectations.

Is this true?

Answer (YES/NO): NO